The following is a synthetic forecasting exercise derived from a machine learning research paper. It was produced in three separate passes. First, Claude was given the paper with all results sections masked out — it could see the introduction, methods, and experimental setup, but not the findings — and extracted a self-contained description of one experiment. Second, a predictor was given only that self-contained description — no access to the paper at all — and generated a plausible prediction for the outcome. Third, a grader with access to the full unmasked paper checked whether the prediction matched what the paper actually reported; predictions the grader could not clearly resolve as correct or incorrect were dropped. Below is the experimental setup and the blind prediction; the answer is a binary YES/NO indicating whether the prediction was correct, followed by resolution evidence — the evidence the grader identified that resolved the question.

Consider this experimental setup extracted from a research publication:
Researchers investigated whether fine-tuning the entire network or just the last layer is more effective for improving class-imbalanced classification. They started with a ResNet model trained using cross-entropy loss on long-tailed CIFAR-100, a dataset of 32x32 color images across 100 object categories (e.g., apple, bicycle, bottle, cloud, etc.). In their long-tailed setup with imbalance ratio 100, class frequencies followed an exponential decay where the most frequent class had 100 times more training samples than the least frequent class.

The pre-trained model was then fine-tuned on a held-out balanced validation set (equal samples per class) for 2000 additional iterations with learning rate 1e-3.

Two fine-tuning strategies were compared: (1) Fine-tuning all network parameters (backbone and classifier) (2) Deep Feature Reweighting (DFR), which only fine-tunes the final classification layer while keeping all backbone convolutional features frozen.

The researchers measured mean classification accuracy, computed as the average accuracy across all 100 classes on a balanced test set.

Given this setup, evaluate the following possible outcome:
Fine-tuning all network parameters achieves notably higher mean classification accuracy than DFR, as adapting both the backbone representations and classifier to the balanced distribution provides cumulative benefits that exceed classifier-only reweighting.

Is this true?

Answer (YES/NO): YES